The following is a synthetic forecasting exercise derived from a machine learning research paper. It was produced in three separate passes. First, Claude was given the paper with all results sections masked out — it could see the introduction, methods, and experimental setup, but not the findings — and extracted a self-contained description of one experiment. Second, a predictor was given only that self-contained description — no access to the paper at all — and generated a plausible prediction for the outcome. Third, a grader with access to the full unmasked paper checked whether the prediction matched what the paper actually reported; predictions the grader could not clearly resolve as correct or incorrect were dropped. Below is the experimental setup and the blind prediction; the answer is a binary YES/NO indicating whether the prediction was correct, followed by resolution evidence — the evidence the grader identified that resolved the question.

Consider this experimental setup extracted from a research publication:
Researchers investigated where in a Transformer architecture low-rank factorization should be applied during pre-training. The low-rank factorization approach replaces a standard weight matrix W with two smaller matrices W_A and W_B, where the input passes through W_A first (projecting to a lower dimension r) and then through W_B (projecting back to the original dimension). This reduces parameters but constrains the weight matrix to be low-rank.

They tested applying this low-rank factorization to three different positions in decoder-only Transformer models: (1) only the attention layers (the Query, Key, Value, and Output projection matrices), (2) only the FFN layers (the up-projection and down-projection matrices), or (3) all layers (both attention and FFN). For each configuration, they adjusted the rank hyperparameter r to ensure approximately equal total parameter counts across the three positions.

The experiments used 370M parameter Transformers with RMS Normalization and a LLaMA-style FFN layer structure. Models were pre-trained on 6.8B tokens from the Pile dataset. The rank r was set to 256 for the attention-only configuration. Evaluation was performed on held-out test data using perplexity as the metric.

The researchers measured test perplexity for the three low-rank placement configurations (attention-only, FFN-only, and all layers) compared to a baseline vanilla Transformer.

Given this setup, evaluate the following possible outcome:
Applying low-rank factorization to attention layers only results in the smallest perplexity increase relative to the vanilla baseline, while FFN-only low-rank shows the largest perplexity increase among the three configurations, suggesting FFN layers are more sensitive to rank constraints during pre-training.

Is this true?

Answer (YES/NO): NO